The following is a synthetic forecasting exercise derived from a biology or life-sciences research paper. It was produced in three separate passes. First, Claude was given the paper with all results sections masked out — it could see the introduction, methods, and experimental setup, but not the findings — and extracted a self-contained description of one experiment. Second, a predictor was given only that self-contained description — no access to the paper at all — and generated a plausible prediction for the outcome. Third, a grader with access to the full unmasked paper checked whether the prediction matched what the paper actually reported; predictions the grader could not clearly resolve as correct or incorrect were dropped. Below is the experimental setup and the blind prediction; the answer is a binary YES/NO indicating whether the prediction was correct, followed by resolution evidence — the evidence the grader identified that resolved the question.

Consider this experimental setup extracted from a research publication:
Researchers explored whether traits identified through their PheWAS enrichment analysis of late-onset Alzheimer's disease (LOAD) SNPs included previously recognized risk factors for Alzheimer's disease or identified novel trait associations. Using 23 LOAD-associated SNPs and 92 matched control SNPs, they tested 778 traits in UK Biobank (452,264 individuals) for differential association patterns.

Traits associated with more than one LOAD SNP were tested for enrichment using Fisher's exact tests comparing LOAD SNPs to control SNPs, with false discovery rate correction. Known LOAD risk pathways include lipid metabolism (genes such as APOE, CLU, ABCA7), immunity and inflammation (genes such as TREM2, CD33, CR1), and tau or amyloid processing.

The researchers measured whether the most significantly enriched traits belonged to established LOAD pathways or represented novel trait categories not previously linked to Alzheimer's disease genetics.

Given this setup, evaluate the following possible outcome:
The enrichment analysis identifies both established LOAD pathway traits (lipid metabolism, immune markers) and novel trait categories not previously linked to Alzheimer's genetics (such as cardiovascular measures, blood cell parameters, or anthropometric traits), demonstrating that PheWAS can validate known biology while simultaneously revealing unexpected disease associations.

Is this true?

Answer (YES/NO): NO